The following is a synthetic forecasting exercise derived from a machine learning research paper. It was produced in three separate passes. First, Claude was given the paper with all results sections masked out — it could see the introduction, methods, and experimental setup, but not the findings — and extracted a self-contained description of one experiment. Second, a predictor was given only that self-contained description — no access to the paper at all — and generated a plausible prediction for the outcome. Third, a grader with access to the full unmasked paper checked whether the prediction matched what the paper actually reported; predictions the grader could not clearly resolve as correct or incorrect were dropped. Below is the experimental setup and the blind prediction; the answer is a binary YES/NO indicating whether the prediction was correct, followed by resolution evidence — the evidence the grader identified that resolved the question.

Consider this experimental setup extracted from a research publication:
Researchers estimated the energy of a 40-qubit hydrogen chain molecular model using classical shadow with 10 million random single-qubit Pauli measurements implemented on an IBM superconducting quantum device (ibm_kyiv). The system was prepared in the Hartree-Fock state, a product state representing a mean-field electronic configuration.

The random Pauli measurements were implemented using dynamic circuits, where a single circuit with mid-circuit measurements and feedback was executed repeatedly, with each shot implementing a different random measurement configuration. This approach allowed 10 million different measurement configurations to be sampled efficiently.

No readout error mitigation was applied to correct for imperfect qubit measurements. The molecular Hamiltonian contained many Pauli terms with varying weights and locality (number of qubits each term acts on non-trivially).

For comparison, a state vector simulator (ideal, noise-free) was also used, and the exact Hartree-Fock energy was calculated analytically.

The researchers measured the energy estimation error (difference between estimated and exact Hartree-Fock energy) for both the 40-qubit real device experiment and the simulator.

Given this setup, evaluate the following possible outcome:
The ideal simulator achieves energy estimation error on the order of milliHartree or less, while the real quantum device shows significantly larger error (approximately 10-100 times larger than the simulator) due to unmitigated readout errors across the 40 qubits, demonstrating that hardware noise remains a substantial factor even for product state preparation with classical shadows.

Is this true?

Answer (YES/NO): NO